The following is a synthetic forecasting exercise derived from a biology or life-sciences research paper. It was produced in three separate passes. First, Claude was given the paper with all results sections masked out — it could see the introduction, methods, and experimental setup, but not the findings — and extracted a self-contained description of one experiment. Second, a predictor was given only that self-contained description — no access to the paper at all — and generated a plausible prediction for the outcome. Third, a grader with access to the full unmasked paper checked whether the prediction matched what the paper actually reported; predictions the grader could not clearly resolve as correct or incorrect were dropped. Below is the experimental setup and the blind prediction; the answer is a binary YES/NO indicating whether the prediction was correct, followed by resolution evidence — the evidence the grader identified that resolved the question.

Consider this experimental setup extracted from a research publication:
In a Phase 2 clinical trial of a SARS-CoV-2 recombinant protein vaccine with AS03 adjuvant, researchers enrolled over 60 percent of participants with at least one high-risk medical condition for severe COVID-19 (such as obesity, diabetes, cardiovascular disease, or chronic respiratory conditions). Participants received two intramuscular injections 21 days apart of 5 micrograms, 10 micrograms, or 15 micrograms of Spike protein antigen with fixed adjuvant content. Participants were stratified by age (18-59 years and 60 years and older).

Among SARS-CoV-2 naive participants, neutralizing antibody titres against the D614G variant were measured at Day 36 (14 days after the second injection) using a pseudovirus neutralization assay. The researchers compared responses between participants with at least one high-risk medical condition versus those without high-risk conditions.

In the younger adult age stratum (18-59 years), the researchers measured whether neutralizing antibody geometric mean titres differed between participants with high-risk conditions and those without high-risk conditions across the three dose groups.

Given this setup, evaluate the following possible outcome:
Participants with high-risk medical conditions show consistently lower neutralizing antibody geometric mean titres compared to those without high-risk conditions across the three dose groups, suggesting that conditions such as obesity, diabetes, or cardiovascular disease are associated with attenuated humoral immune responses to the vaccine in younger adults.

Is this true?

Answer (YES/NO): NO